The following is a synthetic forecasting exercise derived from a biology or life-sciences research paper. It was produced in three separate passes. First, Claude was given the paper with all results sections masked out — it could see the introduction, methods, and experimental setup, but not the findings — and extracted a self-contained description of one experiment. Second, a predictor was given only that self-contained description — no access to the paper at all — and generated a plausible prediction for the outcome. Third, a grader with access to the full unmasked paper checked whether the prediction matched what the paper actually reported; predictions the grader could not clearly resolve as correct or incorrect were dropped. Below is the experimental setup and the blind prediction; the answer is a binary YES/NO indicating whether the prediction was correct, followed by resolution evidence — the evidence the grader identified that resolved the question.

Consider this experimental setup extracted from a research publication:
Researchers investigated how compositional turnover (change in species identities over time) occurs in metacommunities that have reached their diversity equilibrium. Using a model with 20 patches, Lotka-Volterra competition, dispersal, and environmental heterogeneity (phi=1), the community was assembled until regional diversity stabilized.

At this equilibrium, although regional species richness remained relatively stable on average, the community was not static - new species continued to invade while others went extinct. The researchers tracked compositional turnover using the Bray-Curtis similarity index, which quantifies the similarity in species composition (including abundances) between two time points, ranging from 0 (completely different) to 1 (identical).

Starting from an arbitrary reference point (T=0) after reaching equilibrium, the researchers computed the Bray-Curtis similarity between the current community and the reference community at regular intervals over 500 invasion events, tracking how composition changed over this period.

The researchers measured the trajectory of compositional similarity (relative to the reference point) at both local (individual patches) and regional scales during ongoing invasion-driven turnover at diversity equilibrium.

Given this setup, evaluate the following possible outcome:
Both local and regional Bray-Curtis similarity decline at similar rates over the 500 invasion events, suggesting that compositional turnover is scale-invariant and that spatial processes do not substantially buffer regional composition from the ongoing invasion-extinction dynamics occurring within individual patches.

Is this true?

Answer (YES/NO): NO